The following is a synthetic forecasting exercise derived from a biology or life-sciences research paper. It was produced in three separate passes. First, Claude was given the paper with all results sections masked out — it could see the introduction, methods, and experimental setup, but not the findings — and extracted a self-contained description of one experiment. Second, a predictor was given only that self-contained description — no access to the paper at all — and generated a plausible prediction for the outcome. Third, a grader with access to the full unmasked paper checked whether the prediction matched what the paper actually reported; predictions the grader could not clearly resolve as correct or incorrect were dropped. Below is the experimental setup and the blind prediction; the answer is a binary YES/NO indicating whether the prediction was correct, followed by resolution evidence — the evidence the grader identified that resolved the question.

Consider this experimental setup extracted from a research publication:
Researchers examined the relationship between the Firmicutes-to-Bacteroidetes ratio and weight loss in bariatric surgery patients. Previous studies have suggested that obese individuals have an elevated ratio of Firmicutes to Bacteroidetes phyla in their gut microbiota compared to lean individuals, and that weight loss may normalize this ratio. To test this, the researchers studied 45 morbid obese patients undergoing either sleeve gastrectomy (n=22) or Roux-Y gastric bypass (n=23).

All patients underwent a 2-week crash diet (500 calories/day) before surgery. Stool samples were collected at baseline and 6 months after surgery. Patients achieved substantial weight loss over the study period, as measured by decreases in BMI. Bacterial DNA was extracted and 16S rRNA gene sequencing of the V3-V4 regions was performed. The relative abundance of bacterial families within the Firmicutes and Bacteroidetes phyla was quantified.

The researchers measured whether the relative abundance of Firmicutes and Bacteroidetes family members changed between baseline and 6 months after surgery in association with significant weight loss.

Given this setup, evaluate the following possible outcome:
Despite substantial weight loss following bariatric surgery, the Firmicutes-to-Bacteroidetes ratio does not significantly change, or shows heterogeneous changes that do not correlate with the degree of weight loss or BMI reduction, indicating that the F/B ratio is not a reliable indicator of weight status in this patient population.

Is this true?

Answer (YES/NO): YES